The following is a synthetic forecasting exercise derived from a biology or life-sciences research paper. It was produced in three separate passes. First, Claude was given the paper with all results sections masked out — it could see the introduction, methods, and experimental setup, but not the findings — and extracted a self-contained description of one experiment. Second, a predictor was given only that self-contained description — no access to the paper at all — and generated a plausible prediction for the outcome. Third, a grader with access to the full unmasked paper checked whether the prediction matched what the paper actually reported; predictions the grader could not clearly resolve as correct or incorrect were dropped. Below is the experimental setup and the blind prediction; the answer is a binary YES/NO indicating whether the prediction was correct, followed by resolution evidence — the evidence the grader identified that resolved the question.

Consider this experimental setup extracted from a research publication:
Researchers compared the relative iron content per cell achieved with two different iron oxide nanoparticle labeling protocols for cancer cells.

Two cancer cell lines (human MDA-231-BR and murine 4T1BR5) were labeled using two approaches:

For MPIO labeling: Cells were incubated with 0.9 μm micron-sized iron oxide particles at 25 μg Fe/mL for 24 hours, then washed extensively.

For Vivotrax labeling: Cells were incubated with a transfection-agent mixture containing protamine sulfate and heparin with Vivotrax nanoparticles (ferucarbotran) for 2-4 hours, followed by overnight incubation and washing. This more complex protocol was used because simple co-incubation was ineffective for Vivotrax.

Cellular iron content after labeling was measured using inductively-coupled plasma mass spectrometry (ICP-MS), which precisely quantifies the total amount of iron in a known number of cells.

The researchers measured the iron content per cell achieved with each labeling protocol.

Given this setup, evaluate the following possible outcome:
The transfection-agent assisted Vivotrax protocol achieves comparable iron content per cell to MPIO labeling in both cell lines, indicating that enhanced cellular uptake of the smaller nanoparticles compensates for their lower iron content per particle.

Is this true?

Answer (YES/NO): NO